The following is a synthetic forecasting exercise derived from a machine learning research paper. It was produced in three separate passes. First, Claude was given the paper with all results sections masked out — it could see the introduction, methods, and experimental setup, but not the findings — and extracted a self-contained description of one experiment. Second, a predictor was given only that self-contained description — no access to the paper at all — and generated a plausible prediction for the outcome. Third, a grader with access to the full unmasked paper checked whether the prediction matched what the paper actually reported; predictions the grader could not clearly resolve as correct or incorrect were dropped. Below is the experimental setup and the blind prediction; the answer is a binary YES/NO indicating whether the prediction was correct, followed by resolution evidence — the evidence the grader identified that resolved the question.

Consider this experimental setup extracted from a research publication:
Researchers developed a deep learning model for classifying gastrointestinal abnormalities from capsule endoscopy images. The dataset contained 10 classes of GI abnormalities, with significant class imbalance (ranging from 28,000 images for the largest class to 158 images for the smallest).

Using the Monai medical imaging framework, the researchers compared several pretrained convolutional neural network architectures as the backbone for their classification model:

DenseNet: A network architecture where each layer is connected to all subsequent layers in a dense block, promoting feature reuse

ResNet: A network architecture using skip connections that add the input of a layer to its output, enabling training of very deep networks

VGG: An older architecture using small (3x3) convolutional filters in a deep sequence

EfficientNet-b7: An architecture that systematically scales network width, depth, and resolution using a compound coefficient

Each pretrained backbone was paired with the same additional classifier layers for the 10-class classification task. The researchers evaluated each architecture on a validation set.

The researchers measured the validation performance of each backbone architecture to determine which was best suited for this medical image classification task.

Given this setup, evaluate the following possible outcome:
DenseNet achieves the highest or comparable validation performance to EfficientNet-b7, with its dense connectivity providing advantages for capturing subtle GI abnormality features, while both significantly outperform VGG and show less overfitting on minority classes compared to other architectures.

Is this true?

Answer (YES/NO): NO